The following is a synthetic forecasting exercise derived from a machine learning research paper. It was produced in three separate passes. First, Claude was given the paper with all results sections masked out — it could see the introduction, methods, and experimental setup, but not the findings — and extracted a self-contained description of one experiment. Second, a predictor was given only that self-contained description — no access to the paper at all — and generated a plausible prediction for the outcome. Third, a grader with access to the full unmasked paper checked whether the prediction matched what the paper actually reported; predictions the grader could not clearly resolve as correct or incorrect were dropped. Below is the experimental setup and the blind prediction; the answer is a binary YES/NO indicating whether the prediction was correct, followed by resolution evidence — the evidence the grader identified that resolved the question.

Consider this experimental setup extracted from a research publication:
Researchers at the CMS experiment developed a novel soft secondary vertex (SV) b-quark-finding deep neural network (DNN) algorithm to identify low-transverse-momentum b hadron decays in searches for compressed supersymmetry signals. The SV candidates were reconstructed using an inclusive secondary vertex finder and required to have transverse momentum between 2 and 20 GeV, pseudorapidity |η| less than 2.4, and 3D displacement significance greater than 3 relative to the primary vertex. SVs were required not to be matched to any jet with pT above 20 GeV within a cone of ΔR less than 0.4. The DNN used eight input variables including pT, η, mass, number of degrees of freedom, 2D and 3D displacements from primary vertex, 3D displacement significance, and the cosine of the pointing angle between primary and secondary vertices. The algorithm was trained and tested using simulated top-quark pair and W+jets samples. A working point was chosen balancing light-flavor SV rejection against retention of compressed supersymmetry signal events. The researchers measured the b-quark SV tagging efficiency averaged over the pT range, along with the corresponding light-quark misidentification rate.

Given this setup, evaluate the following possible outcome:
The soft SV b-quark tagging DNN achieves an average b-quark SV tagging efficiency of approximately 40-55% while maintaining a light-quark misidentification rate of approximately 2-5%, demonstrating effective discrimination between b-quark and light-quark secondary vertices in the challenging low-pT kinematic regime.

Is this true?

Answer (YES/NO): NO